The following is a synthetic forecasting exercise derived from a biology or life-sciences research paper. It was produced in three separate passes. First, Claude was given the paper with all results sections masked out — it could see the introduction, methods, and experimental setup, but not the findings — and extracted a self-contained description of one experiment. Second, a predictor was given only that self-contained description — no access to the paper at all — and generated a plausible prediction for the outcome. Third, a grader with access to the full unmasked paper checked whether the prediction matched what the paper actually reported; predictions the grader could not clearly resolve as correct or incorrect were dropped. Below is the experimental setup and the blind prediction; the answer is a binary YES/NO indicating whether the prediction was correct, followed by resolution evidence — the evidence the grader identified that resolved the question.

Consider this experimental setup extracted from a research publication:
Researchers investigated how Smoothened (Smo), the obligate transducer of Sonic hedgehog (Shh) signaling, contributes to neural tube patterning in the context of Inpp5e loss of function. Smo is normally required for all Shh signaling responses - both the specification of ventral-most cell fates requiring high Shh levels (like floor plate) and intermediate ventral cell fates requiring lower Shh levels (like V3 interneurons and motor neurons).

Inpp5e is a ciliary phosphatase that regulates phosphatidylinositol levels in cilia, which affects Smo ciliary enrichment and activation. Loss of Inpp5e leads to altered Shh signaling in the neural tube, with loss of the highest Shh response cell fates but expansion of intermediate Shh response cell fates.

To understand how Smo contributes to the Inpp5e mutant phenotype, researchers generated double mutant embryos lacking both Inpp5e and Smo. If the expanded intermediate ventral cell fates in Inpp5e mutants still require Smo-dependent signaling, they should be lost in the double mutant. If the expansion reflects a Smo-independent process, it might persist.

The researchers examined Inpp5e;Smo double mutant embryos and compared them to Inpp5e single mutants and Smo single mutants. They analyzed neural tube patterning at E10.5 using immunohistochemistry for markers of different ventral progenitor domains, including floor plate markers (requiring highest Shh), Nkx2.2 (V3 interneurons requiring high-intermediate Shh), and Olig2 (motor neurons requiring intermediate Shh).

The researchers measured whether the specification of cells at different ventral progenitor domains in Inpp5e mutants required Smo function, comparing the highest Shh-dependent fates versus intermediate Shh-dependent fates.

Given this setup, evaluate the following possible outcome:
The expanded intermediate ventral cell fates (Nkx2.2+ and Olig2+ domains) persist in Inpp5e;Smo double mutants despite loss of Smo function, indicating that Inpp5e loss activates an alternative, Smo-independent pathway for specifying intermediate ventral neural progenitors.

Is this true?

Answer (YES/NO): NO